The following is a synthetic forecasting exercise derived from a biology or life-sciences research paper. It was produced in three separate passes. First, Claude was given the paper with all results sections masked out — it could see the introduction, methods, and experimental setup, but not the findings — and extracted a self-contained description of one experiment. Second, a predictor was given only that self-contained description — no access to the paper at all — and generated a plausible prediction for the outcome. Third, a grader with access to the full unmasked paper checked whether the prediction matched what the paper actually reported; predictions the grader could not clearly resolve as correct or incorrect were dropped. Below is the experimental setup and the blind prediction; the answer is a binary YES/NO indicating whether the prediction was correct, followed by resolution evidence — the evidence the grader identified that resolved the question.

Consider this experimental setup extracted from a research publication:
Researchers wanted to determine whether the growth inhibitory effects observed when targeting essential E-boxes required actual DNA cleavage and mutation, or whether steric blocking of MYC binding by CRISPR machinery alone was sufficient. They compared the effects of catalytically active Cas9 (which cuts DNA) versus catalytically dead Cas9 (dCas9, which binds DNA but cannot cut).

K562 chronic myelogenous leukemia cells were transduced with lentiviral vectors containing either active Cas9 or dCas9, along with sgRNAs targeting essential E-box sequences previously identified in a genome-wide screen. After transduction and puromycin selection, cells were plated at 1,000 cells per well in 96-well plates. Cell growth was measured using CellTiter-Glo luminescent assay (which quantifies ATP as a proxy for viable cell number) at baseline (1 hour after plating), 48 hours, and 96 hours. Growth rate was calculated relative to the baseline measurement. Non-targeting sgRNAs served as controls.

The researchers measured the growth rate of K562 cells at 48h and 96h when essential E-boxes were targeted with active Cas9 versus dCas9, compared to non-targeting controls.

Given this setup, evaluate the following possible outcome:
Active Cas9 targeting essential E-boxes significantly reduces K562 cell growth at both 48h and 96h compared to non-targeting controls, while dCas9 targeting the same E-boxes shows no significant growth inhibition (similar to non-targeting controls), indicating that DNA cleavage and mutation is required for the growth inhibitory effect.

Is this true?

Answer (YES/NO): NO